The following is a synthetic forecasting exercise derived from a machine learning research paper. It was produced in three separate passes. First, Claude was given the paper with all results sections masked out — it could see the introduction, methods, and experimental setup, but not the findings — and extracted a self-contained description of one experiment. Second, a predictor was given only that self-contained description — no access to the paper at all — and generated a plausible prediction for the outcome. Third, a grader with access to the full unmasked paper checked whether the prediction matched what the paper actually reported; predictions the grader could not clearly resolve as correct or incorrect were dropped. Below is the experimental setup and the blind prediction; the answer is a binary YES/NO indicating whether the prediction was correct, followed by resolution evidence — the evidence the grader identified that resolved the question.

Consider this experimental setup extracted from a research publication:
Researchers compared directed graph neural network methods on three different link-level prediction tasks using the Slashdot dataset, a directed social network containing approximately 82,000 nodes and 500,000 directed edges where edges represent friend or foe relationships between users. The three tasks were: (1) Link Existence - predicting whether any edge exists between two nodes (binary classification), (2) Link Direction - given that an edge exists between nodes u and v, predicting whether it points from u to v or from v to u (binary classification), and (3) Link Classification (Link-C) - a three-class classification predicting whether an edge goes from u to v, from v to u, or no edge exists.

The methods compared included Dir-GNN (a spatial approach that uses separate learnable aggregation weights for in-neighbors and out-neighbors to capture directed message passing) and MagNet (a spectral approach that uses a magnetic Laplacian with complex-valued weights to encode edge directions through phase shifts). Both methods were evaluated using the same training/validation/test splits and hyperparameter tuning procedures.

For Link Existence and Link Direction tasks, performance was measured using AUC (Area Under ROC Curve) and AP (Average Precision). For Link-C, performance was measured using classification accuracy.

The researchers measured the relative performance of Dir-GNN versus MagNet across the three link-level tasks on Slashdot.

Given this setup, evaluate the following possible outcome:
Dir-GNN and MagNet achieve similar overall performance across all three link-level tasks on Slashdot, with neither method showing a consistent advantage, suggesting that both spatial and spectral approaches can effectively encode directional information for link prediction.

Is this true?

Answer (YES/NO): YES